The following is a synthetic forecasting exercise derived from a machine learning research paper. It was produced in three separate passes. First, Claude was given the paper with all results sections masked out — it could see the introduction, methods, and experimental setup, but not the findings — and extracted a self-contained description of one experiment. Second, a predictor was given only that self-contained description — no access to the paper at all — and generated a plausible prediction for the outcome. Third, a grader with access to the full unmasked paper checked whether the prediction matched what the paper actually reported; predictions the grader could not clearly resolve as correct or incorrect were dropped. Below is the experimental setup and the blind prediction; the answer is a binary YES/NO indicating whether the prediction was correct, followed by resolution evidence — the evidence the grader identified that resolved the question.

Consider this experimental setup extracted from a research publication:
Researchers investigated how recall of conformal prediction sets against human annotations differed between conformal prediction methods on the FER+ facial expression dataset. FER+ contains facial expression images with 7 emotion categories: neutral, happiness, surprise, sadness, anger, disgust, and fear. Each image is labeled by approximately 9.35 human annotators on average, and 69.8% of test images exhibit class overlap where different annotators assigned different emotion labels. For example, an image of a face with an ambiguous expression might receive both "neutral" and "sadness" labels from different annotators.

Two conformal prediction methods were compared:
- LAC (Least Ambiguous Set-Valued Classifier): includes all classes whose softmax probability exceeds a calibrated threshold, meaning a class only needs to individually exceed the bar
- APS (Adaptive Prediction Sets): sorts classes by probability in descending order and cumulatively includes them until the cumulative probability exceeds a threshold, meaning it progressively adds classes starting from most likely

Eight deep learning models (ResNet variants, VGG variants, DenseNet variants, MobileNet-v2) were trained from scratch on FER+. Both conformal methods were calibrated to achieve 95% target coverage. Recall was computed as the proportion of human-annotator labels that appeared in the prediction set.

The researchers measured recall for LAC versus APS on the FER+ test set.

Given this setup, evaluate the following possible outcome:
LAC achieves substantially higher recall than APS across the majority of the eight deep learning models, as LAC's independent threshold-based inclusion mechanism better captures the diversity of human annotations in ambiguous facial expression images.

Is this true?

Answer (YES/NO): NO